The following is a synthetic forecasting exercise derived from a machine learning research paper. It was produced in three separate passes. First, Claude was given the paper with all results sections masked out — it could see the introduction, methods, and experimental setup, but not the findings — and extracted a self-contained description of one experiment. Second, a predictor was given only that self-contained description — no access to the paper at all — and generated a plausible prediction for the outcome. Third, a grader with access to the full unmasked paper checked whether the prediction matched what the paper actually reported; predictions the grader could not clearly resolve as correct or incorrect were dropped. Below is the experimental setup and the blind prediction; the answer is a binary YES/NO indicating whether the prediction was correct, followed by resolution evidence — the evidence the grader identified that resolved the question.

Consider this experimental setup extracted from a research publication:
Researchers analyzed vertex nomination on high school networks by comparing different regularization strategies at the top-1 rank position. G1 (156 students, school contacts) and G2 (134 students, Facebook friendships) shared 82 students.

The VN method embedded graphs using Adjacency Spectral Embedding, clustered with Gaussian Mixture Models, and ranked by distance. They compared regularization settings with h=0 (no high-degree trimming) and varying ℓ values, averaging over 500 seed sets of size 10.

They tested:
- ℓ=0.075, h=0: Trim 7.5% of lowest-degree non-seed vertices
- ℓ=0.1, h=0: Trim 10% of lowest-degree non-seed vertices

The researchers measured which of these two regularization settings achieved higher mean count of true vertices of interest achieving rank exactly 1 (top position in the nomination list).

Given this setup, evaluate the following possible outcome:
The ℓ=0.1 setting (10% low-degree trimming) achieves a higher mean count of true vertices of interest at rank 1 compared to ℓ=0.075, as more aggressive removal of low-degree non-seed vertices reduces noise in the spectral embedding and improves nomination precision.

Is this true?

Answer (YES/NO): NO